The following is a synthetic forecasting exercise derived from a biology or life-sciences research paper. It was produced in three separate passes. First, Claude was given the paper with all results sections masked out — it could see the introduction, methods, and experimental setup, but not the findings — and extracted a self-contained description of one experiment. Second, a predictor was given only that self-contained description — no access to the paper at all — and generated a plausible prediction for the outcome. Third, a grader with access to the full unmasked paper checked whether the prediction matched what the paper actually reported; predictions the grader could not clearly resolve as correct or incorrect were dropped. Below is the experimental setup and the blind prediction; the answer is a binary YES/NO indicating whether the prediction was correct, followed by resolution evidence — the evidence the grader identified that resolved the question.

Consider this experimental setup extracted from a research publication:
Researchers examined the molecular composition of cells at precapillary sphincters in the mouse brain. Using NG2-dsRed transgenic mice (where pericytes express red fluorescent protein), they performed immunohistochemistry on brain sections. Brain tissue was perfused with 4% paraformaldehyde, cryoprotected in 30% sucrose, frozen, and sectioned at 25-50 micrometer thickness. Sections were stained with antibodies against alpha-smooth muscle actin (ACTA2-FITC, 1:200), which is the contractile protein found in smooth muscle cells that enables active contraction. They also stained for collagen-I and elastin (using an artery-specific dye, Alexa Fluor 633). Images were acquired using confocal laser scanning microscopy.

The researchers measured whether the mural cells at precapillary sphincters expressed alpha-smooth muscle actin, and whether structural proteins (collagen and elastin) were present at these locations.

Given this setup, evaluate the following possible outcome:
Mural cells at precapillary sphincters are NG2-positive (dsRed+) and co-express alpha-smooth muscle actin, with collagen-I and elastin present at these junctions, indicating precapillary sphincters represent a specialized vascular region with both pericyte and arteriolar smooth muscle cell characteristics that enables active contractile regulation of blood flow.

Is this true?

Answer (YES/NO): YES